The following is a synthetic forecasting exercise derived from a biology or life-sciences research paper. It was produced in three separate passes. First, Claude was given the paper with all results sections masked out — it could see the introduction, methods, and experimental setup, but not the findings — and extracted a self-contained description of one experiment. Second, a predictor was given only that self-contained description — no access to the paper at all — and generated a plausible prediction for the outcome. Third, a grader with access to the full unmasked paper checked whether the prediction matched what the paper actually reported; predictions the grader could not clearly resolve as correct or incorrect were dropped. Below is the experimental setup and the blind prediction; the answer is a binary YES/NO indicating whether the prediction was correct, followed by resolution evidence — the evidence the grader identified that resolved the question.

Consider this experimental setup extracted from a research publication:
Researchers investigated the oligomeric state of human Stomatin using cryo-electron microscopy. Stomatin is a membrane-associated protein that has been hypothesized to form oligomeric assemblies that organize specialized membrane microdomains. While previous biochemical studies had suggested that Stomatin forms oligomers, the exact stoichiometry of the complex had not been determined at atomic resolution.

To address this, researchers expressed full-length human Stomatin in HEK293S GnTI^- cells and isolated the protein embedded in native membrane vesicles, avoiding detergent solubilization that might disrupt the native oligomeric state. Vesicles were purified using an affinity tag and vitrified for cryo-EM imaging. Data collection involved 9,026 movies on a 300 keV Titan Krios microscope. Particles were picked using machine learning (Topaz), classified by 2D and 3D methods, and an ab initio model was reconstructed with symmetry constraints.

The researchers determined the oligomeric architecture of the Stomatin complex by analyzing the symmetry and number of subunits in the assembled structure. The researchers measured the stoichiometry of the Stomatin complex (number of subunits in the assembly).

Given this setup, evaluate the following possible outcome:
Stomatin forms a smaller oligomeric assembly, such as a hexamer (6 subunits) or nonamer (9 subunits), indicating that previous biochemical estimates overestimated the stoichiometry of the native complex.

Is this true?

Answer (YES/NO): NO